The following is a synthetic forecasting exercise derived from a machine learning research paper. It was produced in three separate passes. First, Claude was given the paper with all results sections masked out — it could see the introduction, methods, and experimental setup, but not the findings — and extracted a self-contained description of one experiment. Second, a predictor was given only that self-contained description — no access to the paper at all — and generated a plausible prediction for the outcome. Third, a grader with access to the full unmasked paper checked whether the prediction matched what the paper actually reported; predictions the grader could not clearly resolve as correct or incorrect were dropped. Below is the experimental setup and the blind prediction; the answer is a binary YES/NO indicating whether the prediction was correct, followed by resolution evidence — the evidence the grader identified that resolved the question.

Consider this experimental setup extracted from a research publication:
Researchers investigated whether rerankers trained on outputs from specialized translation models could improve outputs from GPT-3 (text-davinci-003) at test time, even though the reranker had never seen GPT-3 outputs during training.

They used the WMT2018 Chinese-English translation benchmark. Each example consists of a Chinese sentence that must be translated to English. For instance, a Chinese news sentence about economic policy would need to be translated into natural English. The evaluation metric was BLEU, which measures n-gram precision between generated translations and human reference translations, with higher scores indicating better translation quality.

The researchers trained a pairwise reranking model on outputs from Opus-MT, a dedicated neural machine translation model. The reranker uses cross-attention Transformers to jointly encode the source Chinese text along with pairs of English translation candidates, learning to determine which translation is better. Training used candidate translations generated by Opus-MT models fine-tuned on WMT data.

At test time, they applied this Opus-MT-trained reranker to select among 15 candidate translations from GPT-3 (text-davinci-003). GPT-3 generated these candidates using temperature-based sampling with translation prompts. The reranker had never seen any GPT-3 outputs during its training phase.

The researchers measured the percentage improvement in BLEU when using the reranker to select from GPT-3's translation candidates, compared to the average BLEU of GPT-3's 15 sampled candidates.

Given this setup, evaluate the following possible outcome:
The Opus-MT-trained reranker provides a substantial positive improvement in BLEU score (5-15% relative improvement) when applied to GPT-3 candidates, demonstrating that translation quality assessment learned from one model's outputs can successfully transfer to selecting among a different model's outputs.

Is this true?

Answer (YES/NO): YES